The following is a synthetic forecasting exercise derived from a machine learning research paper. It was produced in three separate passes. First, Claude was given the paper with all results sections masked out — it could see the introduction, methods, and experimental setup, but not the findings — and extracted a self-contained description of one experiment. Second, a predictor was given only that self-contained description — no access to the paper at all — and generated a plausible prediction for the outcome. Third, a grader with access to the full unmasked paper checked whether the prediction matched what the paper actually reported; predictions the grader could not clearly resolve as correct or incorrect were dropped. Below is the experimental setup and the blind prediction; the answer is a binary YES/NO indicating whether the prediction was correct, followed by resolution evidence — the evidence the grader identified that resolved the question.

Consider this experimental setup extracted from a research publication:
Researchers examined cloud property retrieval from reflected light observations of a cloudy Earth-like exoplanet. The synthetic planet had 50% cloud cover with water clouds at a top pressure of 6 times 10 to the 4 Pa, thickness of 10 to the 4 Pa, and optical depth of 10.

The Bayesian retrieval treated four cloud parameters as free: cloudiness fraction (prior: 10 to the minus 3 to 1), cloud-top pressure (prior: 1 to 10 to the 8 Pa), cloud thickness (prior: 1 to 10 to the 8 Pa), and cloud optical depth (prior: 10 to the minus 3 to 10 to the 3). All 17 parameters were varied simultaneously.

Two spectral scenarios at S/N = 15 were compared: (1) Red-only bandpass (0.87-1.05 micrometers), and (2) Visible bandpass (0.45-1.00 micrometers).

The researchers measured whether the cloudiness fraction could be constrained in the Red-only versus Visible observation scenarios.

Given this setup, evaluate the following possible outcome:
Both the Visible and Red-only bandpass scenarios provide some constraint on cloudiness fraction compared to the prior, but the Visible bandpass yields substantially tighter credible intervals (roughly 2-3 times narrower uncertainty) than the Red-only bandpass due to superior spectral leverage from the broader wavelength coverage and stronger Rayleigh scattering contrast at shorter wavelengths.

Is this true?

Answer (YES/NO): NO